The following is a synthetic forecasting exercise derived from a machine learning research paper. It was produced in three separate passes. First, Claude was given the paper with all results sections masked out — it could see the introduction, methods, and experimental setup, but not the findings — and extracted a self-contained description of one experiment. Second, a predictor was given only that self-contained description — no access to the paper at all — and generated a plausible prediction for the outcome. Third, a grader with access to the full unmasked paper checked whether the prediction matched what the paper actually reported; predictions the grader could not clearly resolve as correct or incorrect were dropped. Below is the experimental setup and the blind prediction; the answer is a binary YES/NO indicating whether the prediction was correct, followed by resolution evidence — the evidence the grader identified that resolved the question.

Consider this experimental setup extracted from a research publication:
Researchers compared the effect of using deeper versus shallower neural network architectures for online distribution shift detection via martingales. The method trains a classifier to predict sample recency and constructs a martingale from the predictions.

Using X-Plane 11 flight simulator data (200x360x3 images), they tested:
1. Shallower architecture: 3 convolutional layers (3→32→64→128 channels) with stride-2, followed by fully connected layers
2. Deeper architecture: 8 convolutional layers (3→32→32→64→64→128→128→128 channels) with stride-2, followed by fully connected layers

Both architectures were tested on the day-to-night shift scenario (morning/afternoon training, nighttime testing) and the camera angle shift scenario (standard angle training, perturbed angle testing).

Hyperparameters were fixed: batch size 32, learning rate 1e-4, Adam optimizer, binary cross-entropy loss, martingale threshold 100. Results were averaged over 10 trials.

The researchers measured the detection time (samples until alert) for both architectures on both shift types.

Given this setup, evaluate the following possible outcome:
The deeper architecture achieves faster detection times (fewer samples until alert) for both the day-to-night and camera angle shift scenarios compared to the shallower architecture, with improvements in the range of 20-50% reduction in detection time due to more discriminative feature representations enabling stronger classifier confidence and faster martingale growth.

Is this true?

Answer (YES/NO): NO